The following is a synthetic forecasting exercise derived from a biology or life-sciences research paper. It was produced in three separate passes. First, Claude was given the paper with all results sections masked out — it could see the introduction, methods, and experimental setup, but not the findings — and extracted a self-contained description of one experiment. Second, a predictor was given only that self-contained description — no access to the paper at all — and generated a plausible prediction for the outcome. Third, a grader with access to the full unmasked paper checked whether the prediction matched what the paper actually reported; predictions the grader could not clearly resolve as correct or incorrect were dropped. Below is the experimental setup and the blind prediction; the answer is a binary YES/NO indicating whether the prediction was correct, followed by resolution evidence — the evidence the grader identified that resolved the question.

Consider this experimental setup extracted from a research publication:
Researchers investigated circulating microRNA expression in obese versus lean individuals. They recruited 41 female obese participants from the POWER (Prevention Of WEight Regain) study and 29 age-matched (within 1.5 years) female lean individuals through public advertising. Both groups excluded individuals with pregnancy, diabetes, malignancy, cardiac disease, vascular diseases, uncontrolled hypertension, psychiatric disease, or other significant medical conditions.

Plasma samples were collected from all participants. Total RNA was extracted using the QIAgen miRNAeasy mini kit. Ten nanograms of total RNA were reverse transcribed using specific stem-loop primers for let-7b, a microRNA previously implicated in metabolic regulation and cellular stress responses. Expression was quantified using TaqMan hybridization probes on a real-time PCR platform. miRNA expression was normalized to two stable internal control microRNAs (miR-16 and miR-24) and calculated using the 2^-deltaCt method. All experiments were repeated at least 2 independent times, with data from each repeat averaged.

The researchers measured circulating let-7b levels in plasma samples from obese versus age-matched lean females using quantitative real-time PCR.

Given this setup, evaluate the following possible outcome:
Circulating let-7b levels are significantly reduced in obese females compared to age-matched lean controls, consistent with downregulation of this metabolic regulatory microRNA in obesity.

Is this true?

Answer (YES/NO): NO